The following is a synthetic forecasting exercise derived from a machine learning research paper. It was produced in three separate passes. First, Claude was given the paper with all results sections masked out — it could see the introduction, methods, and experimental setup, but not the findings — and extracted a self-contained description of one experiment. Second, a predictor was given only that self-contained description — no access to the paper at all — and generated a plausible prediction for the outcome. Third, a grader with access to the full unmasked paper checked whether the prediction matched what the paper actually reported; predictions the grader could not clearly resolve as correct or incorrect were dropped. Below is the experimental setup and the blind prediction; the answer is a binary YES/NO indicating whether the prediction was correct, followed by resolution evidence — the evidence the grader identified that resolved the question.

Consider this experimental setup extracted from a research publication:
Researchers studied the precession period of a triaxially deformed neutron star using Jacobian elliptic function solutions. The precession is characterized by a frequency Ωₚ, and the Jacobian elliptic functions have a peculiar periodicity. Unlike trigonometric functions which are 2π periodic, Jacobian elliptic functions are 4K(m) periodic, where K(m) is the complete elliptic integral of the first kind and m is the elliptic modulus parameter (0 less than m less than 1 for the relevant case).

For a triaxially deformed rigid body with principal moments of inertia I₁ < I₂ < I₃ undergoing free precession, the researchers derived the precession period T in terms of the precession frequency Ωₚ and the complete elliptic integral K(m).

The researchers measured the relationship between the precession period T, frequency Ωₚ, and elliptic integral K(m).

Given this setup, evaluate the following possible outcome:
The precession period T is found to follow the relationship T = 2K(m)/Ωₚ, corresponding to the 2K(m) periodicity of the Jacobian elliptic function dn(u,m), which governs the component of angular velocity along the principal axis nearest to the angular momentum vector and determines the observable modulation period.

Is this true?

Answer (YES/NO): NO